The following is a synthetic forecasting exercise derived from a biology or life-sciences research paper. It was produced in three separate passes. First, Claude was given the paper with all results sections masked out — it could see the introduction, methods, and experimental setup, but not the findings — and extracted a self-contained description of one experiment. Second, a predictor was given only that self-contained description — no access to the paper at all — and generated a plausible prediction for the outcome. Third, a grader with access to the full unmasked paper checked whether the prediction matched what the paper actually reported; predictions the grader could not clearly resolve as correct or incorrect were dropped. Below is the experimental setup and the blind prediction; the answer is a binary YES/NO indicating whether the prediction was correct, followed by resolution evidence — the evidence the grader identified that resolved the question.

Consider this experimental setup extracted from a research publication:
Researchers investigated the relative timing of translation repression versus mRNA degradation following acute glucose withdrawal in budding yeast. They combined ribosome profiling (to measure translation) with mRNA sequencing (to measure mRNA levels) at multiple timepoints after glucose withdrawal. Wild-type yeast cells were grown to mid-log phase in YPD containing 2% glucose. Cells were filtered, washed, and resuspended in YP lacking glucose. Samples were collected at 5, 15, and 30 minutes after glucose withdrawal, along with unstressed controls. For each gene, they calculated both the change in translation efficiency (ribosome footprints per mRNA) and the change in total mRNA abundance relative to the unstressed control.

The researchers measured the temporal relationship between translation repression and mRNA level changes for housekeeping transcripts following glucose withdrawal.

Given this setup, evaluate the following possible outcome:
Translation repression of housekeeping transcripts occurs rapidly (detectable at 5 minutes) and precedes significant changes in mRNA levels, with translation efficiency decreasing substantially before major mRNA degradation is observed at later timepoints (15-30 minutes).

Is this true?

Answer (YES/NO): YES